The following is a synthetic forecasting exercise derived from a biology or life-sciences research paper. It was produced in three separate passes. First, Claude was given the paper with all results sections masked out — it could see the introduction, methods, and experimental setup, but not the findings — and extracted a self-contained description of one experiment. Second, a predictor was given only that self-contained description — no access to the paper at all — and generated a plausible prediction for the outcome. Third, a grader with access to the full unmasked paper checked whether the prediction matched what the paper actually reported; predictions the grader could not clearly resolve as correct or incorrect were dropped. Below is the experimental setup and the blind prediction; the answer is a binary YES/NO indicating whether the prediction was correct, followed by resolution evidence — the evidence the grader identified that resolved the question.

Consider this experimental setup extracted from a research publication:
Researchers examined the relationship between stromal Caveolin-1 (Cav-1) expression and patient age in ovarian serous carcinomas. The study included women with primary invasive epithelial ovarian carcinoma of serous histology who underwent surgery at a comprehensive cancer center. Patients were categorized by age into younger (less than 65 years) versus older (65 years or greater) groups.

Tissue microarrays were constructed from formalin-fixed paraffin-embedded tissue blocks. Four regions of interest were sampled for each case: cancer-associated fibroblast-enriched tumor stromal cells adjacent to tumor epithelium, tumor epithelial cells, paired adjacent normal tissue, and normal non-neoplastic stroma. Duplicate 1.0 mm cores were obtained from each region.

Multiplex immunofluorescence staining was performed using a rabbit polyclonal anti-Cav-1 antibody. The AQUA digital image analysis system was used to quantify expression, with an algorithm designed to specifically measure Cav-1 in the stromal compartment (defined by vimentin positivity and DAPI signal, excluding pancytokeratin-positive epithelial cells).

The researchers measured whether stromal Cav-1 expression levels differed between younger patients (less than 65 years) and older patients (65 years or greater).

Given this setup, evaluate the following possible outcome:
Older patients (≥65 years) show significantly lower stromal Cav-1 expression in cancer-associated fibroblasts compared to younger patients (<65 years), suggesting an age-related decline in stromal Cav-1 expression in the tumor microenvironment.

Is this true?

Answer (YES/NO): NO